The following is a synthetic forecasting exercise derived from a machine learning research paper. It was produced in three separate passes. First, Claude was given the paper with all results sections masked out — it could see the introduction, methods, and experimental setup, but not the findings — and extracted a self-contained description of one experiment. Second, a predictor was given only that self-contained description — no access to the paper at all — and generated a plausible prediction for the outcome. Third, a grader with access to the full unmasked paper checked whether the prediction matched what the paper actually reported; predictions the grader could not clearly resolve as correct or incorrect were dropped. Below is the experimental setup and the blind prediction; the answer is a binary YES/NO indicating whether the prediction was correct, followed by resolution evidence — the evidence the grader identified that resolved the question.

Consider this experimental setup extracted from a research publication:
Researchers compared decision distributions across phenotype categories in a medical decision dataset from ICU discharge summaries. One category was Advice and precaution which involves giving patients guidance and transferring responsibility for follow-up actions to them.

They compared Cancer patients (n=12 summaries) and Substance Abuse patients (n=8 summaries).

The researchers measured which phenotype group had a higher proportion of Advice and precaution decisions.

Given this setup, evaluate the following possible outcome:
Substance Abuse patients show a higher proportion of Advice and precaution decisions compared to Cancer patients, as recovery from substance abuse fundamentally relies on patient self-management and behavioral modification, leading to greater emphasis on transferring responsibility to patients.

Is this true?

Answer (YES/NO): NO